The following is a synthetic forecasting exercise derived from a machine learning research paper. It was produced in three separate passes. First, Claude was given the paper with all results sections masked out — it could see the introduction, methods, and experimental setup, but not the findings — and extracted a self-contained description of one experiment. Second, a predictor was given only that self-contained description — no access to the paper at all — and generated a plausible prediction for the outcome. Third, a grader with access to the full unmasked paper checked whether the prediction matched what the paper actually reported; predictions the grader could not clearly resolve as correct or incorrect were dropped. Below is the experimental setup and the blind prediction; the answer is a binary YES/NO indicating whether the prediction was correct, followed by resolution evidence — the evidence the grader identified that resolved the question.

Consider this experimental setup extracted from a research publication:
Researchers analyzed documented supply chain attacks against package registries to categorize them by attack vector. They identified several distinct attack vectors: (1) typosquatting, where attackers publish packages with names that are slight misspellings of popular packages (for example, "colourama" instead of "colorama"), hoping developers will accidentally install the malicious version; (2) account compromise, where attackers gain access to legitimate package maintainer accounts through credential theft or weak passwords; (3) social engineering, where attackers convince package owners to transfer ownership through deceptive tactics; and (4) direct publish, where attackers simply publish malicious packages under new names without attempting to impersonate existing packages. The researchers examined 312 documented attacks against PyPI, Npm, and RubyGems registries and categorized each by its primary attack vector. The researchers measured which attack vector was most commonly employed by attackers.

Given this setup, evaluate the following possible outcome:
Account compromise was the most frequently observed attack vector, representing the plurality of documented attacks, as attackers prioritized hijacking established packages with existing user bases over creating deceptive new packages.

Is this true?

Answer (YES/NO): NO